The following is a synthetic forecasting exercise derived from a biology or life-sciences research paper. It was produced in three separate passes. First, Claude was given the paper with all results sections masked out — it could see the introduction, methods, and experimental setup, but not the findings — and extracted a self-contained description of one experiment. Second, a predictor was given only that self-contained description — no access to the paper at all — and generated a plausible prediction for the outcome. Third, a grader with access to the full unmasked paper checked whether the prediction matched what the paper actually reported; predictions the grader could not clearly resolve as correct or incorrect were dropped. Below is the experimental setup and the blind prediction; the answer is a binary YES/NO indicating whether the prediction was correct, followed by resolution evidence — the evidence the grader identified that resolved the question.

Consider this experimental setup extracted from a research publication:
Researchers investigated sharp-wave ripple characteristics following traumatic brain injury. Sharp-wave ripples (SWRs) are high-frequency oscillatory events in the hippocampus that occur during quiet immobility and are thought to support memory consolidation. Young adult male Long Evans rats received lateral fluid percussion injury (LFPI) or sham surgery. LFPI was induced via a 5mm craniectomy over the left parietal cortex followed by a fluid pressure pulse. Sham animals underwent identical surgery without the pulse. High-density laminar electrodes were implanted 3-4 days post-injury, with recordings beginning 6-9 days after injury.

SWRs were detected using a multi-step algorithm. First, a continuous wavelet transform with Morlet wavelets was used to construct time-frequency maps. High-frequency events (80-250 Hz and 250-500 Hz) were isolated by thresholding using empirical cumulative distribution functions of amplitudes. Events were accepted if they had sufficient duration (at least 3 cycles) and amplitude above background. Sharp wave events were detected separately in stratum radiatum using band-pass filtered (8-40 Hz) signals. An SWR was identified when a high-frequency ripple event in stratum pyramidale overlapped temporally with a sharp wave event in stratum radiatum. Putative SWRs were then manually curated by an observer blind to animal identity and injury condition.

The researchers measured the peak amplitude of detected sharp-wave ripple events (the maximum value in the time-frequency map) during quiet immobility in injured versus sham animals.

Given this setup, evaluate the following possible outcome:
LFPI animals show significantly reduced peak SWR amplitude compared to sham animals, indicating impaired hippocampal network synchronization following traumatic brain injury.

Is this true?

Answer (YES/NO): YES